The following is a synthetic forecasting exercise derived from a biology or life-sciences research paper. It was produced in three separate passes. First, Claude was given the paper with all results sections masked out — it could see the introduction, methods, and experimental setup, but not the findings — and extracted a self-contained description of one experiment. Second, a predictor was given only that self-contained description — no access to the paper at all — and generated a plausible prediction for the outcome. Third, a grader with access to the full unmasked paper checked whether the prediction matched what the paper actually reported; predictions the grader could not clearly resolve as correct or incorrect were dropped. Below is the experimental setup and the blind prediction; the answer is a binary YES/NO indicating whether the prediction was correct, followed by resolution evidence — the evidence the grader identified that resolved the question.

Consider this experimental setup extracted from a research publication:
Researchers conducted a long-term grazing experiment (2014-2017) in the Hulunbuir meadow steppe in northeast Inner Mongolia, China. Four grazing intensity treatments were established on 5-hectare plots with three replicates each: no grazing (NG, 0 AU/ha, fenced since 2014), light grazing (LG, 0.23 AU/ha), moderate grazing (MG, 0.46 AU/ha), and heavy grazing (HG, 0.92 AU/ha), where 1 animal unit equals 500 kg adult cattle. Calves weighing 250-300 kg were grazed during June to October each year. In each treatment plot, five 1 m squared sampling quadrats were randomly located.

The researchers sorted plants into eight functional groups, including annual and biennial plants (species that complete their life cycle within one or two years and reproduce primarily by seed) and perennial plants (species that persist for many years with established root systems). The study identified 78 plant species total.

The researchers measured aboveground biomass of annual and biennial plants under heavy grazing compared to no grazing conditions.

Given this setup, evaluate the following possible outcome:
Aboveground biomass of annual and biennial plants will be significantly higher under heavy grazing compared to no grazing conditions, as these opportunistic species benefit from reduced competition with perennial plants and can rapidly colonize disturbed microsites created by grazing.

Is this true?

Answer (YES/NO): YES